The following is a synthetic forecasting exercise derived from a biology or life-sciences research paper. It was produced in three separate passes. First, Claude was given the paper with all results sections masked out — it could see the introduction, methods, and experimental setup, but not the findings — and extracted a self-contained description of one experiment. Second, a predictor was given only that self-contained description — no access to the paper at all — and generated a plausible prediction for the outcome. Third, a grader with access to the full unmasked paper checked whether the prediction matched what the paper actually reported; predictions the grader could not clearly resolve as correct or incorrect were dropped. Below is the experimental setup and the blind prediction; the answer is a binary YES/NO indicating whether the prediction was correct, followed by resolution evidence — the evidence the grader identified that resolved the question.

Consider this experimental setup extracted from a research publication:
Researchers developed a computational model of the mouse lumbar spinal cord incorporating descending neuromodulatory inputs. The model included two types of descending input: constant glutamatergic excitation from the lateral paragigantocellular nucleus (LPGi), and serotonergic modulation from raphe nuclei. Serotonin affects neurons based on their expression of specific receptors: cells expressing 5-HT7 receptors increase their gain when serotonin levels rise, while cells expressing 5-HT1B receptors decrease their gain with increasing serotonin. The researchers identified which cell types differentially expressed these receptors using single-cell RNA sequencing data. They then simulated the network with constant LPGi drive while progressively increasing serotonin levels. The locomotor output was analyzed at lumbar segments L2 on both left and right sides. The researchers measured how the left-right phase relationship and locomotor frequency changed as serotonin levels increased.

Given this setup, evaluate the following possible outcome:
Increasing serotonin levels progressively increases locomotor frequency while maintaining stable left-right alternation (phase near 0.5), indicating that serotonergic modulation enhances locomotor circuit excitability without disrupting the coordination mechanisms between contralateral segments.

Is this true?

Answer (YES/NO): NO